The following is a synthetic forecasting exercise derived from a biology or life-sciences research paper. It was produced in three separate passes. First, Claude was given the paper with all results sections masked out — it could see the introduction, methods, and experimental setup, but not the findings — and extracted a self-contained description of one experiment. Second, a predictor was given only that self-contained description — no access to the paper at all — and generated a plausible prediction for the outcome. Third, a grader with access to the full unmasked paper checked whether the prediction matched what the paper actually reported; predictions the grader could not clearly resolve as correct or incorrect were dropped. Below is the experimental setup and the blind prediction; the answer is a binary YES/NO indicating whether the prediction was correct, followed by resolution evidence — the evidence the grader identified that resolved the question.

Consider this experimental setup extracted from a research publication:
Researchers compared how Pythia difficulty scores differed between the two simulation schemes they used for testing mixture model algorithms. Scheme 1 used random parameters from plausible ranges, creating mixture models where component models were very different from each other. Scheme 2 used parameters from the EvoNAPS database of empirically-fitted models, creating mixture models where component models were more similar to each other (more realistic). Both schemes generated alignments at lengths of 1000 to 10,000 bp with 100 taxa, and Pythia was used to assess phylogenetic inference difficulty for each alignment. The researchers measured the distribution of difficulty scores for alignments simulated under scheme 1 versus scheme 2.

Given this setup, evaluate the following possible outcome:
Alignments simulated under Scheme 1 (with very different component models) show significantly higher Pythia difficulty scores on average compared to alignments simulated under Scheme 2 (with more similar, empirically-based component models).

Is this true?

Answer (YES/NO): NO